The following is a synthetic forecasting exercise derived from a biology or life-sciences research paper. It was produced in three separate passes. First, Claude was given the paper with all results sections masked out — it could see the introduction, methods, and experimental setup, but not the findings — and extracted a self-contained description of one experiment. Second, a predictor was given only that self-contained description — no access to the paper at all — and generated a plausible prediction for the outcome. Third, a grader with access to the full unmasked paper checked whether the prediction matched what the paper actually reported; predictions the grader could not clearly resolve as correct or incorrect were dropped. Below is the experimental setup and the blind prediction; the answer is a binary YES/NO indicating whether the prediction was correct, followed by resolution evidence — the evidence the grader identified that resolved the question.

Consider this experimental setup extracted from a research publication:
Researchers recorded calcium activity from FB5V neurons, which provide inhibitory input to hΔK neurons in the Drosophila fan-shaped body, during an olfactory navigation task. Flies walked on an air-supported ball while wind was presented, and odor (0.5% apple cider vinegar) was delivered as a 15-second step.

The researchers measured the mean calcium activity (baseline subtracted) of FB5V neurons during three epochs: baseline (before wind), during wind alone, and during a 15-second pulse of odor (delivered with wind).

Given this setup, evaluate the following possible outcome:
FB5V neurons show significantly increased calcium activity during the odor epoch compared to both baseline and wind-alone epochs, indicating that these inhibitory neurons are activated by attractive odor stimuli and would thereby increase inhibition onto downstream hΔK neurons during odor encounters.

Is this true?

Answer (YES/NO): NO